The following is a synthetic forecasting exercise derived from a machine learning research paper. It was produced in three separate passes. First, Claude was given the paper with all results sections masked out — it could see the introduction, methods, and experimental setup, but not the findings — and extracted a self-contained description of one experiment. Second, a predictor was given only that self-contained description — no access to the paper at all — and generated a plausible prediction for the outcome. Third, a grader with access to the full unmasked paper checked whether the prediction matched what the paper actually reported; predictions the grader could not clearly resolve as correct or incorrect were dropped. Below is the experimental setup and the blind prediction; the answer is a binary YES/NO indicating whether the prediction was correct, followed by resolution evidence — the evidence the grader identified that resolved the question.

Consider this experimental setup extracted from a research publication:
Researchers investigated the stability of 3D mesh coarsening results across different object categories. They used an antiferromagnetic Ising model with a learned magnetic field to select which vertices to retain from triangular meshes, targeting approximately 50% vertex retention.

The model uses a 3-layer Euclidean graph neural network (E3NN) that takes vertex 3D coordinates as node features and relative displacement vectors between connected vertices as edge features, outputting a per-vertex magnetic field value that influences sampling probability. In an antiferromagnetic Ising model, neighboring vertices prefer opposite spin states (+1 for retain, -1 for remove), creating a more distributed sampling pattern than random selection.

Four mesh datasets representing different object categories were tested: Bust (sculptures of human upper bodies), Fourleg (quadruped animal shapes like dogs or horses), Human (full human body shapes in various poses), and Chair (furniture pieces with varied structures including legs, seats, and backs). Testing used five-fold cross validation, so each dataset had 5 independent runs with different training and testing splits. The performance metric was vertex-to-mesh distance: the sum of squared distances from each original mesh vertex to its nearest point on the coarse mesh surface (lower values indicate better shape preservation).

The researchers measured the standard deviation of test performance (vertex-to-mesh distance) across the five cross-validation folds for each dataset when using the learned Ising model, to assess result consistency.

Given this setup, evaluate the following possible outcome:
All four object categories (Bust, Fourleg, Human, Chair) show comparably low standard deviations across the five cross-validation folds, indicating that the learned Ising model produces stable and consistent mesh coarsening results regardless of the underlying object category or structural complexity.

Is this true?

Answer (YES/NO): YES